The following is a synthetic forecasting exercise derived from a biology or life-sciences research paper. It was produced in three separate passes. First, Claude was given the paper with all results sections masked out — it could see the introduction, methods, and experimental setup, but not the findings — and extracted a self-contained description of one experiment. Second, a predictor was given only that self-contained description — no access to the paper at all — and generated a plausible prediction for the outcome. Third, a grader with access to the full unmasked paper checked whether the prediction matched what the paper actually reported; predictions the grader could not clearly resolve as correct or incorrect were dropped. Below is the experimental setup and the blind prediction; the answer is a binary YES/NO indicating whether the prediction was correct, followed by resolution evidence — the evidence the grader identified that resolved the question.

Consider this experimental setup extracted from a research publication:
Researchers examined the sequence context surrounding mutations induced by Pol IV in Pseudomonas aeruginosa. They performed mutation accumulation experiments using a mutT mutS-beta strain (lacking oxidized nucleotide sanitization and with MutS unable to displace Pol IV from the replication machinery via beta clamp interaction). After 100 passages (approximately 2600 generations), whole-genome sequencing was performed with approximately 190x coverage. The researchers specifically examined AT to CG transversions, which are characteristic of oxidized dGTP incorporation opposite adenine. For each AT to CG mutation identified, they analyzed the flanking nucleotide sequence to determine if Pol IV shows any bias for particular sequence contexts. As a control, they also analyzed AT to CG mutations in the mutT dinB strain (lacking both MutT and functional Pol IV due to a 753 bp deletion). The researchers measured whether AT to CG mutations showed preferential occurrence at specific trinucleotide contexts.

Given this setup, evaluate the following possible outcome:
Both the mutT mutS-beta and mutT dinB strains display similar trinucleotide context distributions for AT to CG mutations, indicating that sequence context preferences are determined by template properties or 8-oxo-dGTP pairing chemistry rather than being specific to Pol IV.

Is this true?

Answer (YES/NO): NO